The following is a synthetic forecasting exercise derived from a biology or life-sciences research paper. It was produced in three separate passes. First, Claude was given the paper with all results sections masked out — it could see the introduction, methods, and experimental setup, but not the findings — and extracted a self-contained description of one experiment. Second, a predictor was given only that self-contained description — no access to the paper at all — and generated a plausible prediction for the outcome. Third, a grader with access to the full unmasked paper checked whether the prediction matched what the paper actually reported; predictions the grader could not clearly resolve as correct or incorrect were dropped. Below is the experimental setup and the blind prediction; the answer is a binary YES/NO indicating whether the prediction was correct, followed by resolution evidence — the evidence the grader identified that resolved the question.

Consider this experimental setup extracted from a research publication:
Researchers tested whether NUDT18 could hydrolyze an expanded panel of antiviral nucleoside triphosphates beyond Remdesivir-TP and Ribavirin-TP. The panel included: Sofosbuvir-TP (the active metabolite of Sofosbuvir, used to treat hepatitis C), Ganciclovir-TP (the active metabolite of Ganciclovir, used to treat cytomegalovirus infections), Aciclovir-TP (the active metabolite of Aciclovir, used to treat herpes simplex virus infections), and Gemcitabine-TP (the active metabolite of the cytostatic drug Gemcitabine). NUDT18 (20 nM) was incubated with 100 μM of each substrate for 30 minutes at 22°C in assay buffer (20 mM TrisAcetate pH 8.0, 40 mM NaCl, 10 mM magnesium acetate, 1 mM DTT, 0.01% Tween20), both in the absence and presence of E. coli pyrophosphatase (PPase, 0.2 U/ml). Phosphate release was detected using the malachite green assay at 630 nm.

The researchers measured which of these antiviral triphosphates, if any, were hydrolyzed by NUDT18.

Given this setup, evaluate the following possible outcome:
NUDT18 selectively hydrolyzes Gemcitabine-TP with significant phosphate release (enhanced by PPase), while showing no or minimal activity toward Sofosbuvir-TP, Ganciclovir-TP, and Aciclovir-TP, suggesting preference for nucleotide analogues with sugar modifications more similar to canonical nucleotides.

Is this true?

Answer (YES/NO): NO